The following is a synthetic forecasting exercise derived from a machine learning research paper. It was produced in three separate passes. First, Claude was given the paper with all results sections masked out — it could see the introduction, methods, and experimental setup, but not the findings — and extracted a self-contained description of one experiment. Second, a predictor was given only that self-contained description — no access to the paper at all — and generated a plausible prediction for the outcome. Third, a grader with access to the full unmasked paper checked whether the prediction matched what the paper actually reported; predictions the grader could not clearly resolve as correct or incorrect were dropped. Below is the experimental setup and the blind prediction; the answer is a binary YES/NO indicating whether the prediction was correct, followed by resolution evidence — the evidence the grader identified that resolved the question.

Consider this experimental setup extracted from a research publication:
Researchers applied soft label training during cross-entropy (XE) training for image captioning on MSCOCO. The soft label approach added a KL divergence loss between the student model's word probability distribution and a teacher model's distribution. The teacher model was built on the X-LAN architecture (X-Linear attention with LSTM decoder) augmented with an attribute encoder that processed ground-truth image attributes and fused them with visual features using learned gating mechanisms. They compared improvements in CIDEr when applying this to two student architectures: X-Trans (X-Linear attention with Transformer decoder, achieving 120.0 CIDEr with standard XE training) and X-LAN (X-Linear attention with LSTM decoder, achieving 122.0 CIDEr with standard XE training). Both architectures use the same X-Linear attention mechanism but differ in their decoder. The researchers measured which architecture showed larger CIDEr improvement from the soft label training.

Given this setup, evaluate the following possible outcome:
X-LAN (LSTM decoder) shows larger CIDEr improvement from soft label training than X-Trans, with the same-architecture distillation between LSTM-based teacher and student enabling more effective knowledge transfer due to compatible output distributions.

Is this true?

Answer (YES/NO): NO